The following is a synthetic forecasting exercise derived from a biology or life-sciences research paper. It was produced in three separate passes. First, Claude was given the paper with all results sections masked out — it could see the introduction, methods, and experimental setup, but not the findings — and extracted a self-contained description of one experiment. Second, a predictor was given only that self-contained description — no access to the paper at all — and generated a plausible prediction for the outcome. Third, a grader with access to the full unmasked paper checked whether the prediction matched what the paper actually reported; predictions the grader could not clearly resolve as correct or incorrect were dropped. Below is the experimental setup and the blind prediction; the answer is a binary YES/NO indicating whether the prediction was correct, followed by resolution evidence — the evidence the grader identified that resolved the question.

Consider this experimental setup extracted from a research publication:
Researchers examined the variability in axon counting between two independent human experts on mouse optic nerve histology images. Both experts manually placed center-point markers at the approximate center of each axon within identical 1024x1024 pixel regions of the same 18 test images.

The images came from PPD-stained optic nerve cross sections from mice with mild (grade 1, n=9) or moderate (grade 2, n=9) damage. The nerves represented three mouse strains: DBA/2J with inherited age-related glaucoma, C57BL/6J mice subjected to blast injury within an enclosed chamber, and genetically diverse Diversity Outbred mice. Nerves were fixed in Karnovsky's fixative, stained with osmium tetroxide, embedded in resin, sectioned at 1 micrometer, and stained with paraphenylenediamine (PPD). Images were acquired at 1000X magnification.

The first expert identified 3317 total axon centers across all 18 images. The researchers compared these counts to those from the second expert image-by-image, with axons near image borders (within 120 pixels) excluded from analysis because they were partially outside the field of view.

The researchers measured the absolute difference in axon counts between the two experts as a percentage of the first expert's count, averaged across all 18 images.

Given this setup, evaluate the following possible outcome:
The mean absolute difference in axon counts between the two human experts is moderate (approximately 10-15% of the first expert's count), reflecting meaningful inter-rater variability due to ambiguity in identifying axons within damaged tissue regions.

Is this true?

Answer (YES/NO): NO